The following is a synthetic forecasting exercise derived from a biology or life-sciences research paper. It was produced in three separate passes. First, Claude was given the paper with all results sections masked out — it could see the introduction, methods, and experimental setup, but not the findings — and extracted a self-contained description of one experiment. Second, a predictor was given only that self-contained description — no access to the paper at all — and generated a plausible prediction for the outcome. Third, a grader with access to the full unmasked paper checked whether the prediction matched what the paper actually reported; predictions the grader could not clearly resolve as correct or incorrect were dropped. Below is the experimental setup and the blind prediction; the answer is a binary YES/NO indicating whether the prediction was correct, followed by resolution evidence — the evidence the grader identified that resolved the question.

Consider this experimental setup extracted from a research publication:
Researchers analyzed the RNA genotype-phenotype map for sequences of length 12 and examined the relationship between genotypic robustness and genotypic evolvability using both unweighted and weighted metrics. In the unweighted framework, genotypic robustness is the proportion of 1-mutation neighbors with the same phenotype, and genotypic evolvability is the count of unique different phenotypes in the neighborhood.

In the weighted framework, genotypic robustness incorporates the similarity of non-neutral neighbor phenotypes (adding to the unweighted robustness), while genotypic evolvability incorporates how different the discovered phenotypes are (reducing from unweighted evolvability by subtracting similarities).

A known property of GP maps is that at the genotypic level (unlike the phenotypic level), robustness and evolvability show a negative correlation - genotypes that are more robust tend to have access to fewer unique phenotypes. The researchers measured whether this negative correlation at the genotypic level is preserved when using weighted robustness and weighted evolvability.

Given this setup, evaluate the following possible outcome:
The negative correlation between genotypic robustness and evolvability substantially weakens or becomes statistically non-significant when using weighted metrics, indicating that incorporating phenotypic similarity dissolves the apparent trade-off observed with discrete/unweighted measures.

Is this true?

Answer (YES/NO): NO